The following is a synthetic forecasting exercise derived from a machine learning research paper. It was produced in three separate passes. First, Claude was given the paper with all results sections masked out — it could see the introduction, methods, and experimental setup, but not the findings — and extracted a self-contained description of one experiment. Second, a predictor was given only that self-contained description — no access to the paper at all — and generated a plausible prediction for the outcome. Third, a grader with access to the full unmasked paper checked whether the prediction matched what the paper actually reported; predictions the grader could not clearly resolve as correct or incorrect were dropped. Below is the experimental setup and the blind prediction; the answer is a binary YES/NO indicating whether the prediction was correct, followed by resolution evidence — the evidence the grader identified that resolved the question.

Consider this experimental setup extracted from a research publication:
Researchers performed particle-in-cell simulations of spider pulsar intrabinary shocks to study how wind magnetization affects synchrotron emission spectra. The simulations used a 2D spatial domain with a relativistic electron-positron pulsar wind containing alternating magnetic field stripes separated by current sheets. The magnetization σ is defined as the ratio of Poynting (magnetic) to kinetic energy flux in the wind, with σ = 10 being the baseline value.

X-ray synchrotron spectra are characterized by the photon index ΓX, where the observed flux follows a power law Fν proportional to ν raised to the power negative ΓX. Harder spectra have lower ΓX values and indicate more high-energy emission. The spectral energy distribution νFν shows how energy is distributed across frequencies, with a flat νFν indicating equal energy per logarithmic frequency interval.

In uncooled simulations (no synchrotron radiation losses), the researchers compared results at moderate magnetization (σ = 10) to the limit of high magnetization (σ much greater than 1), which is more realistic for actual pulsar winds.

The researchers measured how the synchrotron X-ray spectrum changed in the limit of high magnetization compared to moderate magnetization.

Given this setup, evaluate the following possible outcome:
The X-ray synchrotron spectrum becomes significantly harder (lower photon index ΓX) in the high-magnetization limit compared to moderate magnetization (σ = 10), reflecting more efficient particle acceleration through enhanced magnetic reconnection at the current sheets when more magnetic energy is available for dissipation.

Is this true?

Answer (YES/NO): NO